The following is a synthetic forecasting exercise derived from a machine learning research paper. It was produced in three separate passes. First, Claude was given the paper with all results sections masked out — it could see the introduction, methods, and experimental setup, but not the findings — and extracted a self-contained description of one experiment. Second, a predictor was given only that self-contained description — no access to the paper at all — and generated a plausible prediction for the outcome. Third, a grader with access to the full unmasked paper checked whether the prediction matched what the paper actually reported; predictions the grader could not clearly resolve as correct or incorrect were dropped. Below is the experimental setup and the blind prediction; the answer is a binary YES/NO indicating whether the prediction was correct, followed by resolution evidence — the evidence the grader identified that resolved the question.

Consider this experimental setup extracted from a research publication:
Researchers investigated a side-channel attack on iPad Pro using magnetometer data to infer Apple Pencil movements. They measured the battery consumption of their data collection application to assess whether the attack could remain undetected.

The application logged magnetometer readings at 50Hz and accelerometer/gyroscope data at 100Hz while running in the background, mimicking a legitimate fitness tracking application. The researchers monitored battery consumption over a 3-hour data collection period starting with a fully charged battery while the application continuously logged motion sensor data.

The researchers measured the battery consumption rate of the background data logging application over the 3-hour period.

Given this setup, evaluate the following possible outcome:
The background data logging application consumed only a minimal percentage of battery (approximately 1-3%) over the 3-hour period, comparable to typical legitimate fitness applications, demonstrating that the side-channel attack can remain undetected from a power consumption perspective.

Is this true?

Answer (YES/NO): NO